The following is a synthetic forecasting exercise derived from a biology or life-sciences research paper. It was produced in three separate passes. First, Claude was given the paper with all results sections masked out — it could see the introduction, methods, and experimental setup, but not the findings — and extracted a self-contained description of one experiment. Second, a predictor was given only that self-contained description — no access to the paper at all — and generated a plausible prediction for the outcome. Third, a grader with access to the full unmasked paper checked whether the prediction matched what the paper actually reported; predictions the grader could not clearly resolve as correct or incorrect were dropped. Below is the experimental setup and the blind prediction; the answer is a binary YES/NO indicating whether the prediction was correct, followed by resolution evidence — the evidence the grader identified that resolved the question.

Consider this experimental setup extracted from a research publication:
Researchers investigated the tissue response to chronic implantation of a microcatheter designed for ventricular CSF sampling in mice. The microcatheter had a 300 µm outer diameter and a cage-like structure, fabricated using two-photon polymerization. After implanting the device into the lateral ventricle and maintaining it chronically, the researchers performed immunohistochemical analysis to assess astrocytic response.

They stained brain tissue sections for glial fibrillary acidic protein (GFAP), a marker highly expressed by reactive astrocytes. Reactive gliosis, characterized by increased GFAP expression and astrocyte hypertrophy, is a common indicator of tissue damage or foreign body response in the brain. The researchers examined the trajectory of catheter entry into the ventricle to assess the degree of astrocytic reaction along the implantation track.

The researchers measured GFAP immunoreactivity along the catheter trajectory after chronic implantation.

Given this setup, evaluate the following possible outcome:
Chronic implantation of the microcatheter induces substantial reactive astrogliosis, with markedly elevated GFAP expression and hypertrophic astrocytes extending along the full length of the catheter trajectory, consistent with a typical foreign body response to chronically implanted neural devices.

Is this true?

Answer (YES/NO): NO